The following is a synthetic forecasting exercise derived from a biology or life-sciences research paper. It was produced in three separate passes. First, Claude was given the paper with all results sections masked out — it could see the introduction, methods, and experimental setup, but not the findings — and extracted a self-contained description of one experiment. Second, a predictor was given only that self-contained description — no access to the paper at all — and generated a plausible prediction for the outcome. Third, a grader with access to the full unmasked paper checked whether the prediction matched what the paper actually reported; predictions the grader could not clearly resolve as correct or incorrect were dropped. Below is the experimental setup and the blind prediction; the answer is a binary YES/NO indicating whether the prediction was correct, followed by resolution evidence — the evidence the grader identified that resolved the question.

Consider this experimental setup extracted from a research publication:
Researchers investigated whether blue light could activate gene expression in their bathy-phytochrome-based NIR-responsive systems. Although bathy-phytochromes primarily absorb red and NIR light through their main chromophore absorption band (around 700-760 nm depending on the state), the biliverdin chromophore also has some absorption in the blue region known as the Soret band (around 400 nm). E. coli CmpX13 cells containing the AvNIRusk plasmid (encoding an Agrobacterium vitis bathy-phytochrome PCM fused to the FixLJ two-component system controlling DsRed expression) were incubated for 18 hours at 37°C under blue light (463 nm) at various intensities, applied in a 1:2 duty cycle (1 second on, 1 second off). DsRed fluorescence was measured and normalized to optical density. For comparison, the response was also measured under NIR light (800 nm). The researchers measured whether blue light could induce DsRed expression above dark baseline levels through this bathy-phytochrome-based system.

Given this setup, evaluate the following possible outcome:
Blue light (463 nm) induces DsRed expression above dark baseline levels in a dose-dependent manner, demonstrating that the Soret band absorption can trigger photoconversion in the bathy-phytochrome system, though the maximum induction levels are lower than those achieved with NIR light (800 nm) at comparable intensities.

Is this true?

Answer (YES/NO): YES